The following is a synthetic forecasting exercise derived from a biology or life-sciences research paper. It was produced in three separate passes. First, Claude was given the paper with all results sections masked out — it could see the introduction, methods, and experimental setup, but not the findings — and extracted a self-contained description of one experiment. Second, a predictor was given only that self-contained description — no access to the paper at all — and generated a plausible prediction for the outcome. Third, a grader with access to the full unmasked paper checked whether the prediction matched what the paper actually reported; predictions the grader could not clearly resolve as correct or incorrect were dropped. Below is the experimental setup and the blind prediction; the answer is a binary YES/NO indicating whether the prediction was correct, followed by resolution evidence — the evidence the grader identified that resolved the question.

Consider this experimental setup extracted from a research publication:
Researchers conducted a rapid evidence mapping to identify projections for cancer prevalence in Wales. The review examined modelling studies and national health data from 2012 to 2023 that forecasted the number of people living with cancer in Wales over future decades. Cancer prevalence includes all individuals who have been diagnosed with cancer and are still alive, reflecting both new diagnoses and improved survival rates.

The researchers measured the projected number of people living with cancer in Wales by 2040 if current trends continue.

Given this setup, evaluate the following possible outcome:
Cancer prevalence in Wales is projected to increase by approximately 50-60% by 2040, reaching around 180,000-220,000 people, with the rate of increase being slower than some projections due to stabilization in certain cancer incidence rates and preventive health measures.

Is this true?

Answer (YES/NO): NO